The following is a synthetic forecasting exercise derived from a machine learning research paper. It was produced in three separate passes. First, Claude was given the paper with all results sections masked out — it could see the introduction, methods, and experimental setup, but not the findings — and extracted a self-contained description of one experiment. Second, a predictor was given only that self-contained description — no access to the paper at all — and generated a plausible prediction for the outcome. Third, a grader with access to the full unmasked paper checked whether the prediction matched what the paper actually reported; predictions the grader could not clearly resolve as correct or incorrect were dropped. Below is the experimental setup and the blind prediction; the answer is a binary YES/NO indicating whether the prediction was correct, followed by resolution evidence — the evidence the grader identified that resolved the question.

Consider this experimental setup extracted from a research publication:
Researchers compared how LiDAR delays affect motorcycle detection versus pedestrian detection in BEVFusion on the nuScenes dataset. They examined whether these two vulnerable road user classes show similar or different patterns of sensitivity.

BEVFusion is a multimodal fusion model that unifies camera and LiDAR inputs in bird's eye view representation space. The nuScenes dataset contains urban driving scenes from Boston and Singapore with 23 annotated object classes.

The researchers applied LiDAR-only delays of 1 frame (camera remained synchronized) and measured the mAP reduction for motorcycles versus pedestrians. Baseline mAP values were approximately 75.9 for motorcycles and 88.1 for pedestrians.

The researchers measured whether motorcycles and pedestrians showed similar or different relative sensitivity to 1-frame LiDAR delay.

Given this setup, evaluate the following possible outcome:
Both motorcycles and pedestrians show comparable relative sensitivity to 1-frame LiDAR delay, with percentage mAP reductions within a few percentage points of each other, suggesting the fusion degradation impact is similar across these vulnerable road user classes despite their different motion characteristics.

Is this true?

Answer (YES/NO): YES